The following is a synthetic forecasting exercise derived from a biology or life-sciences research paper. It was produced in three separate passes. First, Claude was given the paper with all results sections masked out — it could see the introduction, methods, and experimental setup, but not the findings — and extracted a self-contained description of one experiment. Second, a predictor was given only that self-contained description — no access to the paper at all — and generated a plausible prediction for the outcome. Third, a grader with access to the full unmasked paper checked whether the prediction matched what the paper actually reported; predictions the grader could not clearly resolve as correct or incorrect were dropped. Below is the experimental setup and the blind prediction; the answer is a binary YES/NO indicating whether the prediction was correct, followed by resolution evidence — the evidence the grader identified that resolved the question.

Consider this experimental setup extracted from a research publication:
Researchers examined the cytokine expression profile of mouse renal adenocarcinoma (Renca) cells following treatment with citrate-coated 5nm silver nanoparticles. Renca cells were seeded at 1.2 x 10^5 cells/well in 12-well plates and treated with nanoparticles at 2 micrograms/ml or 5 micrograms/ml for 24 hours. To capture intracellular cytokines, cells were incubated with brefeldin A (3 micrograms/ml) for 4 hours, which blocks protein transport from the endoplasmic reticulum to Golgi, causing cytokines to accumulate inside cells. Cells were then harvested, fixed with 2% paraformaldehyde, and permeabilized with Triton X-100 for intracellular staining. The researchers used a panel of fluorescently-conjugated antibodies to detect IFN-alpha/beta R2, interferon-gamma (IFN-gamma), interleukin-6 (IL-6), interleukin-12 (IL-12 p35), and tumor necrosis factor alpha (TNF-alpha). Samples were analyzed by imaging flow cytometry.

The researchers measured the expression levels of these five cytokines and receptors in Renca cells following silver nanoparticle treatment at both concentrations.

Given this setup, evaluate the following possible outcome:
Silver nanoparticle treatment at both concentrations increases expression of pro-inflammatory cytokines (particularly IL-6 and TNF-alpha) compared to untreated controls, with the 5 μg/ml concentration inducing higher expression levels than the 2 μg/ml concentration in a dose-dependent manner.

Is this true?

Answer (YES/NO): YES